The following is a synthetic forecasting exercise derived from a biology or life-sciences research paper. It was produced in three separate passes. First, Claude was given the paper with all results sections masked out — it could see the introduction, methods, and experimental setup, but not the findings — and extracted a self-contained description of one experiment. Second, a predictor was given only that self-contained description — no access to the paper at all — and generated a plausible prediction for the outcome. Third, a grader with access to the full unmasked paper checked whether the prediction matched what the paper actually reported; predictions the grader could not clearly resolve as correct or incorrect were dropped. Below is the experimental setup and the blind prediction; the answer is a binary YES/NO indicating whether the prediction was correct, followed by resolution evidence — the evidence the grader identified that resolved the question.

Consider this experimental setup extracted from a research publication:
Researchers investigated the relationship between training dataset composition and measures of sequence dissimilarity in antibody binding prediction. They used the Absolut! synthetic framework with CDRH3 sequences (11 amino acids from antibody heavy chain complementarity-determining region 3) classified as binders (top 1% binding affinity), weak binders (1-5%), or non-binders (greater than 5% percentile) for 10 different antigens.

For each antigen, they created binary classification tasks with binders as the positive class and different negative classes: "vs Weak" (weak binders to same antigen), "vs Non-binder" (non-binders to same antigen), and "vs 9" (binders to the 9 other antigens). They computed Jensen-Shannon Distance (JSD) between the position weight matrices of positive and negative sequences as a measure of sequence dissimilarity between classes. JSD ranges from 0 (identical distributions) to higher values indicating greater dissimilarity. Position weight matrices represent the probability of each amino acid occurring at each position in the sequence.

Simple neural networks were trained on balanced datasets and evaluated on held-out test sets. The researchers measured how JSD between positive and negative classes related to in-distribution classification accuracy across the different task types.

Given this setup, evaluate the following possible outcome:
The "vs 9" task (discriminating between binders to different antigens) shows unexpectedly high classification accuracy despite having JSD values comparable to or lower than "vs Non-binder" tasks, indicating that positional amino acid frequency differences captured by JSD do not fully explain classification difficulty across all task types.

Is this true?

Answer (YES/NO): NO